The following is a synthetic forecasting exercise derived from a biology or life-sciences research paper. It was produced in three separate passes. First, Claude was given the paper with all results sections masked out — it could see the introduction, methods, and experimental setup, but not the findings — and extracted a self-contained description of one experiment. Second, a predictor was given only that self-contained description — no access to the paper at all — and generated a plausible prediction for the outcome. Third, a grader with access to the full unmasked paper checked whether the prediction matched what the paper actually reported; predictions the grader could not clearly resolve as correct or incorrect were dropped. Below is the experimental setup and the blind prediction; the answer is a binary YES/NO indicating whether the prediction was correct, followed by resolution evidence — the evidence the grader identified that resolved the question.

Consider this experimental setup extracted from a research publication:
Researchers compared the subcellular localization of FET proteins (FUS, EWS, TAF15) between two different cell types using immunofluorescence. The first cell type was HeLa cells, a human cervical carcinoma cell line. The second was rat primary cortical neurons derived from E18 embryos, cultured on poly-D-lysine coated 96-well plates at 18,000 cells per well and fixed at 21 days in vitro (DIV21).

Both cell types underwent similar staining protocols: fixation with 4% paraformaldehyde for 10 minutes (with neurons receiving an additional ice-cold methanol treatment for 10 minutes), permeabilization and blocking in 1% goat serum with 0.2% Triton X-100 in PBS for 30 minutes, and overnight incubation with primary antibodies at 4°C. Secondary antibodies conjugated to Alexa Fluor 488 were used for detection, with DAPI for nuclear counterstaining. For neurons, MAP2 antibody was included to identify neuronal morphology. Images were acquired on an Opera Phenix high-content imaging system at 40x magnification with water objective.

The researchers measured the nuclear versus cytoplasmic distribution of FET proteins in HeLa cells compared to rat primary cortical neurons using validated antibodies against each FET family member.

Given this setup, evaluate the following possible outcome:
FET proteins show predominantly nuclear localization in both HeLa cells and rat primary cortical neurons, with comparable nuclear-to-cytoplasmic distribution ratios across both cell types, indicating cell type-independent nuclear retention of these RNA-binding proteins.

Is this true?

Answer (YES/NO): NO